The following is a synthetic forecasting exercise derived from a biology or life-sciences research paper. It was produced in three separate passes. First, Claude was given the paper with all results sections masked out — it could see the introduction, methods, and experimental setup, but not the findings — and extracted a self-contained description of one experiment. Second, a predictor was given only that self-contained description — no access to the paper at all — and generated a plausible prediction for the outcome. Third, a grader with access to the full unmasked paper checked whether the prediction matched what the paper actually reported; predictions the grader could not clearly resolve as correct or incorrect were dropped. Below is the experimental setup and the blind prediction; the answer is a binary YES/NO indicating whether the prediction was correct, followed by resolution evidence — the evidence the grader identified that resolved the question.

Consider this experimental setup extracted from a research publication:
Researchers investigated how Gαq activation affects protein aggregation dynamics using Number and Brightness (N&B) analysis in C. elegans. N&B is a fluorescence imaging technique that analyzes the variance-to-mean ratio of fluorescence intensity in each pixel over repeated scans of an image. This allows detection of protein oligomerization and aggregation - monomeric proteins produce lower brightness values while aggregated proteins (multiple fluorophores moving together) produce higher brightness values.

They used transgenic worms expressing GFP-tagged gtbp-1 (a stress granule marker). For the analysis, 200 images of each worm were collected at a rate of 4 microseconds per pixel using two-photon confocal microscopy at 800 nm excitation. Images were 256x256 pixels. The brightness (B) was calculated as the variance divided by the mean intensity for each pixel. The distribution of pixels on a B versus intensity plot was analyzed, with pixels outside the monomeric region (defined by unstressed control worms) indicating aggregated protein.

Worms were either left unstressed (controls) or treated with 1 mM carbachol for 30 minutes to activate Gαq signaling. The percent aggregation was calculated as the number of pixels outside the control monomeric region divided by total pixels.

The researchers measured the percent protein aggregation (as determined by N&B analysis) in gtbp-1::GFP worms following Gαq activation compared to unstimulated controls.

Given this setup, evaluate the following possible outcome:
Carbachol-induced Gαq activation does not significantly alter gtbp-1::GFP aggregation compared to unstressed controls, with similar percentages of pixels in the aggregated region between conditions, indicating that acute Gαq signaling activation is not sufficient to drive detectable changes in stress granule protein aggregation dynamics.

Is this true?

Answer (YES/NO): NO